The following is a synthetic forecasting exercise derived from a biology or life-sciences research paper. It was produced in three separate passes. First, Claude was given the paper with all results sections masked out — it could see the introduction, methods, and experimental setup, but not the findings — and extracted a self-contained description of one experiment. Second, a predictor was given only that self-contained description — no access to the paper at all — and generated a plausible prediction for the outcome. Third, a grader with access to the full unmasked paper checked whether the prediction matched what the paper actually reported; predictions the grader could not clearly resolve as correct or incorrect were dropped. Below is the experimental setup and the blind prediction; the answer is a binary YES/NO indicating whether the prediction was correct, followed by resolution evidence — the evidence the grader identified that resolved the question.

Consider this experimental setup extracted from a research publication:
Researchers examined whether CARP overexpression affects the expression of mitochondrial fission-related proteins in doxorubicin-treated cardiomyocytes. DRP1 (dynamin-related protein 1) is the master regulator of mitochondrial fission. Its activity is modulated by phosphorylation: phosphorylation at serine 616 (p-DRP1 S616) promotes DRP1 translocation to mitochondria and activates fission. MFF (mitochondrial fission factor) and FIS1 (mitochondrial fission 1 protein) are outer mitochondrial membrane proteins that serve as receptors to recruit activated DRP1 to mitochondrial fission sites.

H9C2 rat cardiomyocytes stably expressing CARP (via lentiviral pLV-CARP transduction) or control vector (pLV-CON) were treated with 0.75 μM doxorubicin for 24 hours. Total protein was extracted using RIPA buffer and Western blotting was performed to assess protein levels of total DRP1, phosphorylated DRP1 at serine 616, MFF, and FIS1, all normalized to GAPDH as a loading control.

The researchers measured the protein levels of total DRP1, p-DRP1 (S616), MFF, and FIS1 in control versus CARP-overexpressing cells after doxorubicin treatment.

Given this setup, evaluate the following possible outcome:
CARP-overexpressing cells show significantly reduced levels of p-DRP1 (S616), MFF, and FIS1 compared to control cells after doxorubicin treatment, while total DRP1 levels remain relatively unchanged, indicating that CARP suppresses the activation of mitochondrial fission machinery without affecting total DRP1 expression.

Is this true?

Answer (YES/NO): NO